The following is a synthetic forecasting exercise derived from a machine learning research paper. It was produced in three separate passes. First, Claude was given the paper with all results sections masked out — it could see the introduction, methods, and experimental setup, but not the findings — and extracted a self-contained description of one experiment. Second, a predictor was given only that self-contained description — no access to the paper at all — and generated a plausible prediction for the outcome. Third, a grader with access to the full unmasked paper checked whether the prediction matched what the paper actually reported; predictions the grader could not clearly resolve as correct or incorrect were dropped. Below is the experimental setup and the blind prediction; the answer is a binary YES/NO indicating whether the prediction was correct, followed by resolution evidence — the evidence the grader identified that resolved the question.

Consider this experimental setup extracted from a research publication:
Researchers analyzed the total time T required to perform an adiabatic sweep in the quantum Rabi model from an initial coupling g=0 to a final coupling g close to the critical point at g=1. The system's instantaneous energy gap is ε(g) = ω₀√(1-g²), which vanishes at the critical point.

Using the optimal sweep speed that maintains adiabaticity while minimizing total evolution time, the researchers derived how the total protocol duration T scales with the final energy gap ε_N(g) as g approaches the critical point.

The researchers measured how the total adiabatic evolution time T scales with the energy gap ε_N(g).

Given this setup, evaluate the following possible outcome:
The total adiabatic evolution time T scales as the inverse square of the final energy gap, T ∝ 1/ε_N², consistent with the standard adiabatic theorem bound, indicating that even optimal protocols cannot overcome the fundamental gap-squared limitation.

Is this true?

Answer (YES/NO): NO